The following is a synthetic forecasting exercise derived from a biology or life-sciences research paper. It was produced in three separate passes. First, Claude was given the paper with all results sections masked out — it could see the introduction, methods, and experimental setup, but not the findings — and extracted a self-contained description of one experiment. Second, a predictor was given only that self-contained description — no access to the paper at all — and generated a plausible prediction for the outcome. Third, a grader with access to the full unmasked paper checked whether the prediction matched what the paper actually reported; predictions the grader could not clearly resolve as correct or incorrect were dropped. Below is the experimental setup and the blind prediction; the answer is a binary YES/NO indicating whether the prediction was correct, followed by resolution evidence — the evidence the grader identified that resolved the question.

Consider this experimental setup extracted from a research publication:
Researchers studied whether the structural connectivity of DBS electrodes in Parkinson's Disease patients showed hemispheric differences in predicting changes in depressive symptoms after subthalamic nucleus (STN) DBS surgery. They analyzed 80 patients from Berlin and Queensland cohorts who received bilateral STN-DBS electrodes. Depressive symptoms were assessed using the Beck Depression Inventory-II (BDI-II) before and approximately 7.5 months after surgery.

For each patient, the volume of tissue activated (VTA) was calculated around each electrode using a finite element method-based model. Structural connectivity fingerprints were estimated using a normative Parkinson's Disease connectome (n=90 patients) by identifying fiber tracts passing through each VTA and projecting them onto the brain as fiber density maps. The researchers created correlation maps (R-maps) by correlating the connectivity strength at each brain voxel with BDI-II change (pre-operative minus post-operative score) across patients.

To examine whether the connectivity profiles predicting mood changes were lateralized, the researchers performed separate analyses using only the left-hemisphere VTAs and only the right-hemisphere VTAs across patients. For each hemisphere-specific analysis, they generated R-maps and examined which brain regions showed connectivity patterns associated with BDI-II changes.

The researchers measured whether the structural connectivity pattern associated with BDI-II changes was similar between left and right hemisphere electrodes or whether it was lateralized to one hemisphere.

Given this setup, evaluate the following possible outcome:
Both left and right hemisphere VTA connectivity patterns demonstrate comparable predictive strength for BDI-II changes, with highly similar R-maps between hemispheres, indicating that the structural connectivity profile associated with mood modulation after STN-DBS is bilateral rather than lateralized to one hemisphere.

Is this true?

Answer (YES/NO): NO